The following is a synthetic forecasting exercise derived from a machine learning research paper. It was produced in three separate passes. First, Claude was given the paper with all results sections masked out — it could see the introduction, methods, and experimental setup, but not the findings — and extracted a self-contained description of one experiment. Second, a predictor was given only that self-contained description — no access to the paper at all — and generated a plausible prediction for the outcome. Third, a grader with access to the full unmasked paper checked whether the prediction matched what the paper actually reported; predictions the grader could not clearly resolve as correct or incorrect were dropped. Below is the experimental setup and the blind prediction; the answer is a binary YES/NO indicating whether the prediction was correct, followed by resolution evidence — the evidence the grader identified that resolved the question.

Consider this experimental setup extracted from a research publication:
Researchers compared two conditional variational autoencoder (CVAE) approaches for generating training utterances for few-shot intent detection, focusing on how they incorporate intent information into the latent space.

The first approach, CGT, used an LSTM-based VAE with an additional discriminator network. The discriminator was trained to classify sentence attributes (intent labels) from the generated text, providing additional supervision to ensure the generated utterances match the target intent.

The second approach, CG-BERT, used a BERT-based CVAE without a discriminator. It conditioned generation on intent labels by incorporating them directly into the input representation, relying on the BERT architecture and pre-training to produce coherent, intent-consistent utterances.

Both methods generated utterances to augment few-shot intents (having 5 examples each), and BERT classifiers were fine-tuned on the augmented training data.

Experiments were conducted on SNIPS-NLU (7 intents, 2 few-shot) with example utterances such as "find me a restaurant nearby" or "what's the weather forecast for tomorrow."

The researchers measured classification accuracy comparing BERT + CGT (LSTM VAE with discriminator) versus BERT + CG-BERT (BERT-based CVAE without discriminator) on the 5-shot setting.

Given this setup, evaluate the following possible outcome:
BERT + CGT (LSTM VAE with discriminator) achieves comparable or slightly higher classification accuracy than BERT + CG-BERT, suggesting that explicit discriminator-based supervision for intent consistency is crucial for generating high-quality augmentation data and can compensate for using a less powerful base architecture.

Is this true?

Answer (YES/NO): NO